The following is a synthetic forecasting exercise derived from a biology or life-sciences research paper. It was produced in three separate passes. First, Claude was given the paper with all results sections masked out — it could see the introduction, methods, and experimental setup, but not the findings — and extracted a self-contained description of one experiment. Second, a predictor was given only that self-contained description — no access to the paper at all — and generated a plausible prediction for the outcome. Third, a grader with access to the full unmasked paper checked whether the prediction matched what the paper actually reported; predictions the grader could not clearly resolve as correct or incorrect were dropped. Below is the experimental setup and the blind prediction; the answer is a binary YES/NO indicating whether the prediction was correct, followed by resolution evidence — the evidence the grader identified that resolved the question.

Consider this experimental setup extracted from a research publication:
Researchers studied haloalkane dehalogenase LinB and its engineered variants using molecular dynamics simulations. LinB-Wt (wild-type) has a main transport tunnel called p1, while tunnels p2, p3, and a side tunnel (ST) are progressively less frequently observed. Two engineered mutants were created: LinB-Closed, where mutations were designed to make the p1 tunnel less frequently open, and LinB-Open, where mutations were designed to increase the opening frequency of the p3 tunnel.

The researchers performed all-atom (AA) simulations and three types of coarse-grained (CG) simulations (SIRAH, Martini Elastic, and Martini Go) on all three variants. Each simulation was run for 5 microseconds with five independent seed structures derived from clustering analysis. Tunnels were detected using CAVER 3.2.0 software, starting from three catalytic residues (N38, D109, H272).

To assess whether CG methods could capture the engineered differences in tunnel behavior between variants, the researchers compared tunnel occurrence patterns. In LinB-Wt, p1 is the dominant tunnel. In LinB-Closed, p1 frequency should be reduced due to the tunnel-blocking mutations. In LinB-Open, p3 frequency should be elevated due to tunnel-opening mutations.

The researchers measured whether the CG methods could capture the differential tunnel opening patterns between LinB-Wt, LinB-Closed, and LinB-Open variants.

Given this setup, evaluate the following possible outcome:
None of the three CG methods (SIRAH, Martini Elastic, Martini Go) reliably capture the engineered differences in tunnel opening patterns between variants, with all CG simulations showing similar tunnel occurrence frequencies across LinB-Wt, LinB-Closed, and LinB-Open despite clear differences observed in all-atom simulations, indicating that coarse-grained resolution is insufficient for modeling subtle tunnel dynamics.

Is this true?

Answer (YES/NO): NO